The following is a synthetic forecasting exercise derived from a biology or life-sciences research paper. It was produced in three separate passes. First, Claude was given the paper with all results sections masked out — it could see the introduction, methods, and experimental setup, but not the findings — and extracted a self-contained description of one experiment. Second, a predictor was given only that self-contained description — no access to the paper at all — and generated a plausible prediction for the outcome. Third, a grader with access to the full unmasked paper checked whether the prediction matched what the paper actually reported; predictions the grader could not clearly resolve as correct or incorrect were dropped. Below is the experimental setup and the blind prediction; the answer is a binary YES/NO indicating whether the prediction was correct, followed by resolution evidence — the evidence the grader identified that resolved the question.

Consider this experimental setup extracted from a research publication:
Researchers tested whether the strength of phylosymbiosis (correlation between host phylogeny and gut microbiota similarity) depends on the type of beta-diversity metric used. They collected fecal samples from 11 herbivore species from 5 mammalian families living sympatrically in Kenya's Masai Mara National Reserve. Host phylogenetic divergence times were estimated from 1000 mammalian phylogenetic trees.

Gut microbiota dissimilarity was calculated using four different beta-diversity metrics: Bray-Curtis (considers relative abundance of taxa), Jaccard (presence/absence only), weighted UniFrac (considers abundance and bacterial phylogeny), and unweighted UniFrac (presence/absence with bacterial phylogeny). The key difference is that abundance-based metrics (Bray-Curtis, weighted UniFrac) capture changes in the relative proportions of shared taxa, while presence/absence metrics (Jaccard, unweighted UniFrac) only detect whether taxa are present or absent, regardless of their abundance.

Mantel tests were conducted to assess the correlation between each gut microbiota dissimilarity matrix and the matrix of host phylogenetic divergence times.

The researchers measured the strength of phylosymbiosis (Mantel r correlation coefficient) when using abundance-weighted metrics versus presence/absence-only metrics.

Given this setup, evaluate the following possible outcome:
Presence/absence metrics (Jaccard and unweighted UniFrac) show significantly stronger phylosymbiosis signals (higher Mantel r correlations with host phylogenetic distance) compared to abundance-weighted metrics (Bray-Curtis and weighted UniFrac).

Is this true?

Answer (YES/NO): NO